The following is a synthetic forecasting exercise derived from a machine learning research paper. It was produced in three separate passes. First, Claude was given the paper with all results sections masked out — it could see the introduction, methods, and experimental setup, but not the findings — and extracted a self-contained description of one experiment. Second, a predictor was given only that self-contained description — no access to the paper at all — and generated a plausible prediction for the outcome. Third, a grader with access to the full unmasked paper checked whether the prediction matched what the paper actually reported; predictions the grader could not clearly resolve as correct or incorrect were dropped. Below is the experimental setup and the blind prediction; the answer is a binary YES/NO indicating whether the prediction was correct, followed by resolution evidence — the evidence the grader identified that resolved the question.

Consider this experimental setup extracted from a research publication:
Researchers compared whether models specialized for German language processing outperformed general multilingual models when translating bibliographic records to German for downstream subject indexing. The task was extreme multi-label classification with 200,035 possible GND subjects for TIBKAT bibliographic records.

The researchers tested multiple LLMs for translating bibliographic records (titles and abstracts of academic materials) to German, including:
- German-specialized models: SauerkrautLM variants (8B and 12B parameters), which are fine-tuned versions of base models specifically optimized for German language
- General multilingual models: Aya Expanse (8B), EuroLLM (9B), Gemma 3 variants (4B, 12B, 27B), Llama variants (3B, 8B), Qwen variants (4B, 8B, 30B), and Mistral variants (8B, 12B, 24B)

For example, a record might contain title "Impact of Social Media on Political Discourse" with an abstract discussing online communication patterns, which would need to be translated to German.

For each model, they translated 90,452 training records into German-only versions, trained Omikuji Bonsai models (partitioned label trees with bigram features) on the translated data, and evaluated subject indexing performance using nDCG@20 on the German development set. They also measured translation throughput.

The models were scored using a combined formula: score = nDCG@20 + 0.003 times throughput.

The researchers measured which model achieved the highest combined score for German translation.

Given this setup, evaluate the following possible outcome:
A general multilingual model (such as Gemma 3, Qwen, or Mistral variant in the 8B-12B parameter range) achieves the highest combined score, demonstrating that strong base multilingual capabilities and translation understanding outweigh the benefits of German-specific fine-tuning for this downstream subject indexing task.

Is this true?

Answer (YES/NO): YES